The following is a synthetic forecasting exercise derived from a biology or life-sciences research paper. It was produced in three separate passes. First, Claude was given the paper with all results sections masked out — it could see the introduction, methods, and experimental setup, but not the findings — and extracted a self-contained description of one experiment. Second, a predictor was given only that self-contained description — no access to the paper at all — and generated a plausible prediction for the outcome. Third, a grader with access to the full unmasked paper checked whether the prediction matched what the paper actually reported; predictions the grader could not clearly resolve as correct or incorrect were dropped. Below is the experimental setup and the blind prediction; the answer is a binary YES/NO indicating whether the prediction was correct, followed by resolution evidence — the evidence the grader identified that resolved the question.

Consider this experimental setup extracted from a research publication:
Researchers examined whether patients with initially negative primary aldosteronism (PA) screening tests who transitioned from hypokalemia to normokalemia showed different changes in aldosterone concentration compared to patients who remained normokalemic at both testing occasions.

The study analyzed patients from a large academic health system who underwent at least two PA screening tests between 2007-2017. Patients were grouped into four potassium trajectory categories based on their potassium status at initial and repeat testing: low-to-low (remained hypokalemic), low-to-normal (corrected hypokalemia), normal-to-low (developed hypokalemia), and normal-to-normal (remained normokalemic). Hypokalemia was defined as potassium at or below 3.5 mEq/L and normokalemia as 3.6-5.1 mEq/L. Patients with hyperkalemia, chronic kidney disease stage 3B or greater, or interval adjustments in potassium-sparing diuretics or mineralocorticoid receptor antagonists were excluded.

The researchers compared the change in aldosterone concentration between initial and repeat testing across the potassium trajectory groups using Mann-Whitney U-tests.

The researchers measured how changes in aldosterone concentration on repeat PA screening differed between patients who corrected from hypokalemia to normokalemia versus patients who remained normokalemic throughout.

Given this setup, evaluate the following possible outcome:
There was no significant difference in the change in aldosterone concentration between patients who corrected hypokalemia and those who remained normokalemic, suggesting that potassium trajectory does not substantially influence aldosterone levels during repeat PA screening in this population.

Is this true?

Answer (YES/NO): NO